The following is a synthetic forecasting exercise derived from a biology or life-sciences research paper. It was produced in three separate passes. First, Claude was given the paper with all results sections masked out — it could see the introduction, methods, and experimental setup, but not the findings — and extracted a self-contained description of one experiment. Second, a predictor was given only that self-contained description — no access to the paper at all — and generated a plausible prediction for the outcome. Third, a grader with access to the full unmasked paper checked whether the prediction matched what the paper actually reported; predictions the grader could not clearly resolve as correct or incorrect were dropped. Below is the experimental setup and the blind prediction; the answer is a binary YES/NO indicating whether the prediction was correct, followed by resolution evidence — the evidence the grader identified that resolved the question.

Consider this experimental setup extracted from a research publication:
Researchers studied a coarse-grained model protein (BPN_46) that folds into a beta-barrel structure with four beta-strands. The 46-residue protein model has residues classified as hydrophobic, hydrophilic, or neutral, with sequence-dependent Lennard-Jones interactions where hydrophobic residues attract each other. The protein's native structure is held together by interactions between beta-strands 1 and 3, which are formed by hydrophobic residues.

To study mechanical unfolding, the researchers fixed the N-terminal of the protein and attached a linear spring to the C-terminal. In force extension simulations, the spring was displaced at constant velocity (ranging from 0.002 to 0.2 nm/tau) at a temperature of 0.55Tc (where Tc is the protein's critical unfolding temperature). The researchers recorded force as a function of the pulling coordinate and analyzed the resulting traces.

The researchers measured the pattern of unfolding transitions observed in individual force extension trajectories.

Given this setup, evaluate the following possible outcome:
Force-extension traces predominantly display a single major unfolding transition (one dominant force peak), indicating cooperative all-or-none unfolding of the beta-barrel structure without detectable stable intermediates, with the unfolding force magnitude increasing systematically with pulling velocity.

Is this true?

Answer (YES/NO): NO